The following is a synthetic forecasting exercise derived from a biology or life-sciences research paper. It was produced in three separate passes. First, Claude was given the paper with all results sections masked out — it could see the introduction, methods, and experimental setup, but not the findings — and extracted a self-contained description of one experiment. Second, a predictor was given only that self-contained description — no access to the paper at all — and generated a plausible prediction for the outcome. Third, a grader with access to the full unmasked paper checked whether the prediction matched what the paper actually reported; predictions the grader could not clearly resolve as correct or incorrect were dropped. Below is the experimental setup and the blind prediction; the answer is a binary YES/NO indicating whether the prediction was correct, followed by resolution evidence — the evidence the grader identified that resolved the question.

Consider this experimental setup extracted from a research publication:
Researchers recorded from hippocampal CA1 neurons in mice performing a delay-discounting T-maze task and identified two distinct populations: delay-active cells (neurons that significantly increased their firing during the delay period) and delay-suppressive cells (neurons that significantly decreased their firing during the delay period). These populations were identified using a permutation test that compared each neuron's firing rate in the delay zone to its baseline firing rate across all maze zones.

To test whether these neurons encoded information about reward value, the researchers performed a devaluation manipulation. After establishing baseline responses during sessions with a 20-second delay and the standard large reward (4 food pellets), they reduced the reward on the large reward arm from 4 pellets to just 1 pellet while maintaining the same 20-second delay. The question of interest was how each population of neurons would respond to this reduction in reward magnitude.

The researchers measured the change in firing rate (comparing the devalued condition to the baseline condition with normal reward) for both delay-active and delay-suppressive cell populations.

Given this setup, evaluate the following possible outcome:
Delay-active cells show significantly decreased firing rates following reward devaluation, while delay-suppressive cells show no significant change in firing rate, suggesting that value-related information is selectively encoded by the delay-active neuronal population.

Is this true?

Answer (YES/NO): NO